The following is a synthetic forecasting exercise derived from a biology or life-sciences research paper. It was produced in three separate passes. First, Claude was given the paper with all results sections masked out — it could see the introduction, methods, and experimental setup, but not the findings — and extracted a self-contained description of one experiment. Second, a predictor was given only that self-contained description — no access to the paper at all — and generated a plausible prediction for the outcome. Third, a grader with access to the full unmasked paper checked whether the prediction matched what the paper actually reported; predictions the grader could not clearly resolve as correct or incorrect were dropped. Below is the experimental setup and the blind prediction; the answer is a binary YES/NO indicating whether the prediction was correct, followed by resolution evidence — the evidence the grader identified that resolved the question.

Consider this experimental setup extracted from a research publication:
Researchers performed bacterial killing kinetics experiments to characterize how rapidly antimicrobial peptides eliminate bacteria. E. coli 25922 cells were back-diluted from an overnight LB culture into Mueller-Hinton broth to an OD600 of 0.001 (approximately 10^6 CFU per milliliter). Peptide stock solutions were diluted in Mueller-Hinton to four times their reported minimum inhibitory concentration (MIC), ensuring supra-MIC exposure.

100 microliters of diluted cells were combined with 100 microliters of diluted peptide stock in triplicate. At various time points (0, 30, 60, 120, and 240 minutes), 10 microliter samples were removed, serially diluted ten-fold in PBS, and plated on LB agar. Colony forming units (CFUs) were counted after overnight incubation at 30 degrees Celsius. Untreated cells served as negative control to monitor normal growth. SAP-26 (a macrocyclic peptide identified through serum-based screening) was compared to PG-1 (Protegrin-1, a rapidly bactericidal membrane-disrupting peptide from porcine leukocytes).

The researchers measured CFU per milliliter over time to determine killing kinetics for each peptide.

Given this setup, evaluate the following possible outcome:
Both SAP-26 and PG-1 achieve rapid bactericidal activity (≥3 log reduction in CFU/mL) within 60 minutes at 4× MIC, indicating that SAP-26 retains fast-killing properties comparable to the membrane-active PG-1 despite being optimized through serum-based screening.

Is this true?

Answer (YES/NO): NO